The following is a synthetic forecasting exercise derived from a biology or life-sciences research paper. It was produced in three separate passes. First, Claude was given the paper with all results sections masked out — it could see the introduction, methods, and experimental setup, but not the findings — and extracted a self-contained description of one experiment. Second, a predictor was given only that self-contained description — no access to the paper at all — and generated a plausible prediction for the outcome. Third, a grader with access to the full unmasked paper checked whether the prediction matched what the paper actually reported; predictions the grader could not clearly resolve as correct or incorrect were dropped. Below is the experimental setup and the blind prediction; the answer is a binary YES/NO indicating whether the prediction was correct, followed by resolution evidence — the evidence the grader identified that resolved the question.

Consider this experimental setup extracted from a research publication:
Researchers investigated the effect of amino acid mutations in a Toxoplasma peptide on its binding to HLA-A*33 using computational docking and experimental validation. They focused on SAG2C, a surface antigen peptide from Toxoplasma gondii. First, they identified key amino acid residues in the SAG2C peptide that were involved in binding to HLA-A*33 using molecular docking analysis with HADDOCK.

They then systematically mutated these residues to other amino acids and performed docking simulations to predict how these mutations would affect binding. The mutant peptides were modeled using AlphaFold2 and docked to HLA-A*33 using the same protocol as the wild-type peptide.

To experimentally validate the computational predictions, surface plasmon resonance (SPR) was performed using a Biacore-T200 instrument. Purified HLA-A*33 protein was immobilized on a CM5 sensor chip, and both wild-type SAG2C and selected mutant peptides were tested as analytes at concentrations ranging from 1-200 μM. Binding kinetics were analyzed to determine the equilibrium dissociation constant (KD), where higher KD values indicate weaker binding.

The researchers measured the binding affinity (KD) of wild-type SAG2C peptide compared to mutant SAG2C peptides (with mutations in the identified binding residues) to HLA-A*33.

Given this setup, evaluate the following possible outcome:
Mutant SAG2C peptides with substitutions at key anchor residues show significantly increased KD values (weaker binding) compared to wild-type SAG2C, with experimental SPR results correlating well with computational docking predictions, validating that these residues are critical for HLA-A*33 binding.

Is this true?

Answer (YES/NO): YES